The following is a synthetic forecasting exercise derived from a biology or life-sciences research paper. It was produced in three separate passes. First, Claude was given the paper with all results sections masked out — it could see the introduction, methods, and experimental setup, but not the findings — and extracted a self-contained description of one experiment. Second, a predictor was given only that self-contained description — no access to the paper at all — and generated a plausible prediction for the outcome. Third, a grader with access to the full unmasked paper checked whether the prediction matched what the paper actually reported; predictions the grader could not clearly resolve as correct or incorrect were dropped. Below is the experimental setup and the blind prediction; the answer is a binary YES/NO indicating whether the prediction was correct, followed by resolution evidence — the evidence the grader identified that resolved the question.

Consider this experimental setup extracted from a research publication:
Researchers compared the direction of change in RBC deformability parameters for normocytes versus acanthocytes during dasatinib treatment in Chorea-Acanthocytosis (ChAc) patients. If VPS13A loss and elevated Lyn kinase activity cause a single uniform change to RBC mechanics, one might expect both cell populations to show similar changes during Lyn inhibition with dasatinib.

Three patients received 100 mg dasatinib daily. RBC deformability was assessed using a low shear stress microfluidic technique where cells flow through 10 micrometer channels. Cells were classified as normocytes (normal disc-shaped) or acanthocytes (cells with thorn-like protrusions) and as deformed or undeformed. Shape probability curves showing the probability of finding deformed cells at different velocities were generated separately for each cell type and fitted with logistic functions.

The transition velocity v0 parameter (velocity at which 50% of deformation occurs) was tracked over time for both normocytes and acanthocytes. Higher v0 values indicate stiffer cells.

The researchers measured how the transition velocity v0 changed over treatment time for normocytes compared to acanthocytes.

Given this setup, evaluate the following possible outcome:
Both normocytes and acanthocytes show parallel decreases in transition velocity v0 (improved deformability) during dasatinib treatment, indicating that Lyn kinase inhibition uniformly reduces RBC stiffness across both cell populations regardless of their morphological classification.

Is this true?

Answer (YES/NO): NO